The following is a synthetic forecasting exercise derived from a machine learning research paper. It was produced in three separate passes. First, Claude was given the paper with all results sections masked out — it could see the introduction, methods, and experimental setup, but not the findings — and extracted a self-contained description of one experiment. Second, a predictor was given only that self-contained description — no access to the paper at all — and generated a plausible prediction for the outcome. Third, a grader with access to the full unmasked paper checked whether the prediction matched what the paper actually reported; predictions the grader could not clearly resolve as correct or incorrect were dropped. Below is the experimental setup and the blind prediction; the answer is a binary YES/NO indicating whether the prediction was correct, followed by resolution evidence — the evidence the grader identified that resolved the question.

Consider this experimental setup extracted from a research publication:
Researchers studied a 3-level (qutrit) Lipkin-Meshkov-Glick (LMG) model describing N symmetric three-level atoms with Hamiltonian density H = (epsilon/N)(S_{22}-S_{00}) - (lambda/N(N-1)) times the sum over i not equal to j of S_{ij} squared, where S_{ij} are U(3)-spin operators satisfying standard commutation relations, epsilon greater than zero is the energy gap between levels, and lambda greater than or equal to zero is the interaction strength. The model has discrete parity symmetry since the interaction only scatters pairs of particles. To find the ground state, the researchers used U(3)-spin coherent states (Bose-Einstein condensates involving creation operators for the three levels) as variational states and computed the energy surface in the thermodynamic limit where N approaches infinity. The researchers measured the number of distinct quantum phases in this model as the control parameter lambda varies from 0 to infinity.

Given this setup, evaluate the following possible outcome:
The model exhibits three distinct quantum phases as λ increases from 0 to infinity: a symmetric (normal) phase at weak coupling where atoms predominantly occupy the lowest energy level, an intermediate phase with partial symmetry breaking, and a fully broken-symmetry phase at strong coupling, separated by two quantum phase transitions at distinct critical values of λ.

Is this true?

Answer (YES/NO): YES